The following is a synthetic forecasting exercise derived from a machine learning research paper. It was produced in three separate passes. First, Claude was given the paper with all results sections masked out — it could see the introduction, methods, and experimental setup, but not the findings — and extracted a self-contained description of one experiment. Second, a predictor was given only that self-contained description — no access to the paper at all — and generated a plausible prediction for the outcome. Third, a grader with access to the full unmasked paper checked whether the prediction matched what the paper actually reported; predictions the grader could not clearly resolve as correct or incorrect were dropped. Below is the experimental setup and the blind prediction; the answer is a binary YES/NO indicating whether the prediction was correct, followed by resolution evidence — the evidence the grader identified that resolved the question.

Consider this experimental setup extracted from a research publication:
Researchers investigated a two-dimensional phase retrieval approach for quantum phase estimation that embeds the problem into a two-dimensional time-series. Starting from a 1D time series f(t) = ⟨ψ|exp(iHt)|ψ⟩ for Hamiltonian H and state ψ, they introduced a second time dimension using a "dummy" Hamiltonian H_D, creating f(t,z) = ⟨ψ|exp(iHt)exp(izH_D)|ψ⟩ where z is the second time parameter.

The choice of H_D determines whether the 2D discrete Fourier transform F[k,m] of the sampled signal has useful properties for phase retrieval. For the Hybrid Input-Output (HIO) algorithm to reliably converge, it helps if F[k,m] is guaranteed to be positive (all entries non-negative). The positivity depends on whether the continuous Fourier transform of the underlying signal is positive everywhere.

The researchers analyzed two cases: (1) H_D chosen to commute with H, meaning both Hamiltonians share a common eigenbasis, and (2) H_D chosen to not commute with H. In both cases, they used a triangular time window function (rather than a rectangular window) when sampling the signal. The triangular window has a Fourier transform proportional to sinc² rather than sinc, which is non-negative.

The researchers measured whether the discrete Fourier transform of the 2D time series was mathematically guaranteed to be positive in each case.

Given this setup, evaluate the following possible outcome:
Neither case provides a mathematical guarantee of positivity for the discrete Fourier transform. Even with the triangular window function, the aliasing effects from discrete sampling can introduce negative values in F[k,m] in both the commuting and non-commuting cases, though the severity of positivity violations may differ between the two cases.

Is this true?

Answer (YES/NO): NO